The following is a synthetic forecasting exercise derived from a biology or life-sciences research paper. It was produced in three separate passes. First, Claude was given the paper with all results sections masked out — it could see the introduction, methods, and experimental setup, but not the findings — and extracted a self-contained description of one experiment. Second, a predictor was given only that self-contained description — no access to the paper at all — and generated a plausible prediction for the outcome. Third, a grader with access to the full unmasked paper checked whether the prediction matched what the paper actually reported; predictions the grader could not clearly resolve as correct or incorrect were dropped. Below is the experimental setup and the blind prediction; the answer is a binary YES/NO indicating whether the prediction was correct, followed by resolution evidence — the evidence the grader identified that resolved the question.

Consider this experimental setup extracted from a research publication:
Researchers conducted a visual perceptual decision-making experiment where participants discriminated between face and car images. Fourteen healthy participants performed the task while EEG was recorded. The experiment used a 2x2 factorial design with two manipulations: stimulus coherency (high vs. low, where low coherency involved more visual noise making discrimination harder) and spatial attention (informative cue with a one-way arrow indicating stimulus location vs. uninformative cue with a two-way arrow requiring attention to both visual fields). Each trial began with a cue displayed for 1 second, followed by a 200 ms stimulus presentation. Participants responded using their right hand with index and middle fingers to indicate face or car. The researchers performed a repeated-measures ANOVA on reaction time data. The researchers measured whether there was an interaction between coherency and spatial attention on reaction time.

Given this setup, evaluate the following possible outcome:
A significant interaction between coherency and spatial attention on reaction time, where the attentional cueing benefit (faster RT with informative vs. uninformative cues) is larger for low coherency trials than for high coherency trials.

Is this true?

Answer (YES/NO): NO